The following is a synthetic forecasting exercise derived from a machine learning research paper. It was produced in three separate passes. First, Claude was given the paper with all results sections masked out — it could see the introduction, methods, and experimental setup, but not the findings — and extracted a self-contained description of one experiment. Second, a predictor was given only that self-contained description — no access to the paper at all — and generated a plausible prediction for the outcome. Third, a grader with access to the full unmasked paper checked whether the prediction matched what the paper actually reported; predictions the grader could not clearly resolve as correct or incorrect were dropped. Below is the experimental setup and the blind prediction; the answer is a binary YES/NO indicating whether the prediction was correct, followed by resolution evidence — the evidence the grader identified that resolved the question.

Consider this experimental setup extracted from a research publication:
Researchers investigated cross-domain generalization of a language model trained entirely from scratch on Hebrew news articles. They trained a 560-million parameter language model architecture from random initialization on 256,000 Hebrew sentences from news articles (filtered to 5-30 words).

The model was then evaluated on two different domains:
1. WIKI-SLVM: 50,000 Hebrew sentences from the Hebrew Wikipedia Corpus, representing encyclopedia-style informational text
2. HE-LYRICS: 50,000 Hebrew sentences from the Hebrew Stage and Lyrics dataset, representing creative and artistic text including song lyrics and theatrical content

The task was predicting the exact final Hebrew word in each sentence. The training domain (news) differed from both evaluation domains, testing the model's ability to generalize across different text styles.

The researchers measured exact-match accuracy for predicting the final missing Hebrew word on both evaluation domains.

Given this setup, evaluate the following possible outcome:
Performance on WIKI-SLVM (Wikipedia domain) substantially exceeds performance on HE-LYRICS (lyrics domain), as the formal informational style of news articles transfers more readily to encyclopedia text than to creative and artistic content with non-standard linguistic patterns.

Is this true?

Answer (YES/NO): NO